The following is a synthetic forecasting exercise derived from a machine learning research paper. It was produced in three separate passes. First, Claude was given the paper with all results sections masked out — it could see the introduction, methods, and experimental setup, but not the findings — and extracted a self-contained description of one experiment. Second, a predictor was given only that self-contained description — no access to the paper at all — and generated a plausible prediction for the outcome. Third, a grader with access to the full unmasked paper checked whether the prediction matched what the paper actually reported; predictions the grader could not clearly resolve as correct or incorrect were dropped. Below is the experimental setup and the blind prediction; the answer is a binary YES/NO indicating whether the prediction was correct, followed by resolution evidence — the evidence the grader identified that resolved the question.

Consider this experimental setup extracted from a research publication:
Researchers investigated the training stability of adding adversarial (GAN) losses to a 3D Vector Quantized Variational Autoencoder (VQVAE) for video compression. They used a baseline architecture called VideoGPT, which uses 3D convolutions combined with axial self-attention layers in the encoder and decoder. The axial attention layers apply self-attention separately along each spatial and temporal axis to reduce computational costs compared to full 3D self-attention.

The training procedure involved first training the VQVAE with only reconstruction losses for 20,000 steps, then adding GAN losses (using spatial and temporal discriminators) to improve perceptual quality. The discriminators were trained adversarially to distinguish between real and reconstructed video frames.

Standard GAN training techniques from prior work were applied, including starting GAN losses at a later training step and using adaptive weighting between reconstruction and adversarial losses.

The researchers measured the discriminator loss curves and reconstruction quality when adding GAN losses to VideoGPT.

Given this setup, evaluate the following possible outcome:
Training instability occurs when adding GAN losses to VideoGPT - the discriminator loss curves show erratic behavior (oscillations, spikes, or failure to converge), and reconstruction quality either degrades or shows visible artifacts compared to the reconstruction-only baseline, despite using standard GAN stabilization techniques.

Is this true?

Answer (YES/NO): YES